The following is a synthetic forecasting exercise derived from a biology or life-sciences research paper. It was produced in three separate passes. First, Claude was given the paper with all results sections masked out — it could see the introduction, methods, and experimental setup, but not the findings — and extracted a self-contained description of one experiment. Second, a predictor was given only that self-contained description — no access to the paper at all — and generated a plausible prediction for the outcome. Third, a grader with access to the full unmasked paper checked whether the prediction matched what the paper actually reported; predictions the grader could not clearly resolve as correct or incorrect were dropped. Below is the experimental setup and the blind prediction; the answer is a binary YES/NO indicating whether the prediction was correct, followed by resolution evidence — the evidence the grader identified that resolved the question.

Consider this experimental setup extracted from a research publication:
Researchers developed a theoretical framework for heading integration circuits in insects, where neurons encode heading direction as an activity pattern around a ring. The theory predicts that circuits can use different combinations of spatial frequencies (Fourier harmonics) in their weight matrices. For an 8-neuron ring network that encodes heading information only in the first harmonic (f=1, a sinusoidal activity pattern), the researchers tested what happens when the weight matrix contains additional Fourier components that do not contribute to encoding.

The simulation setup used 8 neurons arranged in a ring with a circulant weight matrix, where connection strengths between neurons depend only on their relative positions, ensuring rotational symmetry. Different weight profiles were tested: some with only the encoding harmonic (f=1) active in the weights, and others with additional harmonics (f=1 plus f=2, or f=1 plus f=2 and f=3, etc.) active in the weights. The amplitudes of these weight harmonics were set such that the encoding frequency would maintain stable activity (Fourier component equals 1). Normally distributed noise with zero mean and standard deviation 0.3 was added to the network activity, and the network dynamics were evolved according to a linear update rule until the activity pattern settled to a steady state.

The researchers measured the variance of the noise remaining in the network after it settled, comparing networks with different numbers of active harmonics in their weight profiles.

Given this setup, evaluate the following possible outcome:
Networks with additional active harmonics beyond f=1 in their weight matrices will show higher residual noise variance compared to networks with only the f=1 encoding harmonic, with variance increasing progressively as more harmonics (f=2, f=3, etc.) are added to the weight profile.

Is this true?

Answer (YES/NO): YES